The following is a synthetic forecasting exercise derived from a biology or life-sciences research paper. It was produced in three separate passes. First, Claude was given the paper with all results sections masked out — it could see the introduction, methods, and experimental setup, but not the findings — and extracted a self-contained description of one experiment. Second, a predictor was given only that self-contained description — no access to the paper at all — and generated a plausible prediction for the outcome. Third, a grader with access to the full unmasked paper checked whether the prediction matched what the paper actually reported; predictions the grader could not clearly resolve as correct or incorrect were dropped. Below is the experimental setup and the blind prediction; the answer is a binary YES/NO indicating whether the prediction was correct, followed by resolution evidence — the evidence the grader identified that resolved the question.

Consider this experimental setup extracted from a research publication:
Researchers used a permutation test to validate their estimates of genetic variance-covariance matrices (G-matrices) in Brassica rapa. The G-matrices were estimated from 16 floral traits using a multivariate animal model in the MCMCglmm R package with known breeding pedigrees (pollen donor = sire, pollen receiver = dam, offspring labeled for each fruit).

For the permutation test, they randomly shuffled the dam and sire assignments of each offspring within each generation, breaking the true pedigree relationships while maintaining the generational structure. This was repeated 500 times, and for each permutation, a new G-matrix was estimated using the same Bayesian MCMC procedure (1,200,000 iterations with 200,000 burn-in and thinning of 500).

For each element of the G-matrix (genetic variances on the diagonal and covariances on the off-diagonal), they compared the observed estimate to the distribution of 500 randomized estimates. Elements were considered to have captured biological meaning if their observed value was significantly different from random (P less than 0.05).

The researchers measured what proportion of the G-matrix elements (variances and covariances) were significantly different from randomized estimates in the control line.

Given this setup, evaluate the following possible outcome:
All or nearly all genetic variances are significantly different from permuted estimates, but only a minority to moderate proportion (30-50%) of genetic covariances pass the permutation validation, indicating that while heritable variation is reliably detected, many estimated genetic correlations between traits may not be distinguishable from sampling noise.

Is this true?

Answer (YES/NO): NO